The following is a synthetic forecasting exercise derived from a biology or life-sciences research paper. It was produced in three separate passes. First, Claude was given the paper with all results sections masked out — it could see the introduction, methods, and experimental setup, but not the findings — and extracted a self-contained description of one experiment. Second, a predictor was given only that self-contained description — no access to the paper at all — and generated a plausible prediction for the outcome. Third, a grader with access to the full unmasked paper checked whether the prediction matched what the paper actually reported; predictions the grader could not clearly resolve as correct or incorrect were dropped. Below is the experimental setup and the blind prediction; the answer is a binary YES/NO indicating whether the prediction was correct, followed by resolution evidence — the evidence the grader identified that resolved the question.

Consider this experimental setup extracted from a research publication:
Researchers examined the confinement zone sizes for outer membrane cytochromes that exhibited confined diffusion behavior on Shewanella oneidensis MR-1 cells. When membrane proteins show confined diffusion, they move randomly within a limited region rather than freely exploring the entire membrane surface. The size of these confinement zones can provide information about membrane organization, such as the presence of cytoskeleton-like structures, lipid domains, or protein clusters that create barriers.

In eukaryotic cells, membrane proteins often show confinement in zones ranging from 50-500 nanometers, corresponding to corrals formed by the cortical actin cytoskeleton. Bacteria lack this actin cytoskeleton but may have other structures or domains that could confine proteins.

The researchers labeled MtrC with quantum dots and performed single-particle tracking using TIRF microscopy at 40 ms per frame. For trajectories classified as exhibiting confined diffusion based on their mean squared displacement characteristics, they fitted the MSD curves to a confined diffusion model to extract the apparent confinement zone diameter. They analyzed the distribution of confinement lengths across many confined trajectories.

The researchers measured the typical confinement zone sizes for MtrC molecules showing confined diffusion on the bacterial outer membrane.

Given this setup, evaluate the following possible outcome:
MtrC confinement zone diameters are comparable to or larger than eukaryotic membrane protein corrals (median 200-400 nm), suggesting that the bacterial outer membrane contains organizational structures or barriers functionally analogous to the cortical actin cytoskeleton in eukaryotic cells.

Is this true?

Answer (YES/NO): NO